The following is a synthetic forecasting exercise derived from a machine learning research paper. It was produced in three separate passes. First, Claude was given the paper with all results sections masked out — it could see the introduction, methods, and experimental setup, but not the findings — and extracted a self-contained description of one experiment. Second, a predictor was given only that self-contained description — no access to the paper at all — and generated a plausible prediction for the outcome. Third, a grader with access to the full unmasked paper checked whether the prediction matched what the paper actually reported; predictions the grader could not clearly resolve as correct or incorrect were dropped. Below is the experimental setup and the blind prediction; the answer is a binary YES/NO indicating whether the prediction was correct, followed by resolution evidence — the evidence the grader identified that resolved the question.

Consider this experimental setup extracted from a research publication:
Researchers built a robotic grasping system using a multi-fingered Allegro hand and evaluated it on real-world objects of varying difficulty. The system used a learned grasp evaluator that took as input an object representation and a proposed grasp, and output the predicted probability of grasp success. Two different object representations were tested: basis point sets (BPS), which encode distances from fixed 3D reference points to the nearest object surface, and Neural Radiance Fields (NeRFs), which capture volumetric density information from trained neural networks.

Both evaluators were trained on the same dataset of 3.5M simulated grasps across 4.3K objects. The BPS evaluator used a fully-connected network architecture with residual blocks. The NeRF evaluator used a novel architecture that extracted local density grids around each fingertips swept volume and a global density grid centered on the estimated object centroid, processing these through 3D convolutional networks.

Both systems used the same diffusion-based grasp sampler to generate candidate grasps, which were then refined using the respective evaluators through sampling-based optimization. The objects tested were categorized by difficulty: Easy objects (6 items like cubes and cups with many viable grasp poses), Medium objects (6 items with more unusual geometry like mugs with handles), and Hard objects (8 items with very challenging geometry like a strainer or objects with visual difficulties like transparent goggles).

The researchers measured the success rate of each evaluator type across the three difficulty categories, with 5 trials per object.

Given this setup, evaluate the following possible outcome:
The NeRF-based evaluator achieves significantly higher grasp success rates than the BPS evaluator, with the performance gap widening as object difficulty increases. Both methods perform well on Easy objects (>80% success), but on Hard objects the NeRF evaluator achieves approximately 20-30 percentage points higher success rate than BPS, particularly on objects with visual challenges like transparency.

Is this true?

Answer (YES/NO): NO